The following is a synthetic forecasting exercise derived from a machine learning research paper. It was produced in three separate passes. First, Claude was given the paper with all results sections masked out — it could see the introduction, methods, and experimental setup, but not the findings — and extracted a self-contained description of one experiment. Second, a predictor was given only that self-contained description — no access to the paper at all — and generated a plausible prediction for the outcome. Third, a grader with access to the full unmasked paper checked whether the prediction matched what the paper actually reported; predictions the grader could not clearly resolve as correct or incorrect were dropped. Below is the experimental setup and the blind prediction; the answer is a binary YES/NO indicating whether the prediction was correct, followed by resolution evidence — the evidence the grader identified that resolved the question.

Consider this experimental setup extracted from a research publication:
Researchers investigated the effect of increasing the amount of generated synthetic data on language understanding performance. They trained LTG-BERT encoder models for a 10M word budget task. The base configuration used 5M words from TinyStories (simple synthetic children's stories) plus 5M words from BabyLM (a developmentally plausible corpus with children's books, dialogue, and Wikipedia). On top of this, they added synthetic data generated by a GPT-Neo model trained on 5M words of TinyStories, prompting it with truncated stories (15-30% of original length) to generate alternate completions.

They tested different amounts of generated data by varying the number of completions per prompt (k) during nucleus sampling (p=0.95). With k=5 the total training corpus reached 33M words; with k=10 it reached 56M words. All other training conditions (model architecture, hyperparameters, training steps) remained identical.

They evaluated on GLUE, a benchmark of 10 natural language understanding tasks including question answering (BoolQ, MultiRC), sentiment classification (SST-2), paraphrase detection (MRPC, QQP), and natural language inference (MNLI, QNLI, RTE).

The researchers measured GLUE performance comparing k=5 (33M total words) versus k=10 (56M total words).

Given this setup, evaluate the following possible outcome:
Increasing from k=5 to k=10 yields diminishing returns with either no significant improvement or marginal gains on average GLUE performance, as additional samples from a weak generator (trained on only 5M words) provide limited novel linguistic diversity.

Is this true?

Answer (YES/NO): YES